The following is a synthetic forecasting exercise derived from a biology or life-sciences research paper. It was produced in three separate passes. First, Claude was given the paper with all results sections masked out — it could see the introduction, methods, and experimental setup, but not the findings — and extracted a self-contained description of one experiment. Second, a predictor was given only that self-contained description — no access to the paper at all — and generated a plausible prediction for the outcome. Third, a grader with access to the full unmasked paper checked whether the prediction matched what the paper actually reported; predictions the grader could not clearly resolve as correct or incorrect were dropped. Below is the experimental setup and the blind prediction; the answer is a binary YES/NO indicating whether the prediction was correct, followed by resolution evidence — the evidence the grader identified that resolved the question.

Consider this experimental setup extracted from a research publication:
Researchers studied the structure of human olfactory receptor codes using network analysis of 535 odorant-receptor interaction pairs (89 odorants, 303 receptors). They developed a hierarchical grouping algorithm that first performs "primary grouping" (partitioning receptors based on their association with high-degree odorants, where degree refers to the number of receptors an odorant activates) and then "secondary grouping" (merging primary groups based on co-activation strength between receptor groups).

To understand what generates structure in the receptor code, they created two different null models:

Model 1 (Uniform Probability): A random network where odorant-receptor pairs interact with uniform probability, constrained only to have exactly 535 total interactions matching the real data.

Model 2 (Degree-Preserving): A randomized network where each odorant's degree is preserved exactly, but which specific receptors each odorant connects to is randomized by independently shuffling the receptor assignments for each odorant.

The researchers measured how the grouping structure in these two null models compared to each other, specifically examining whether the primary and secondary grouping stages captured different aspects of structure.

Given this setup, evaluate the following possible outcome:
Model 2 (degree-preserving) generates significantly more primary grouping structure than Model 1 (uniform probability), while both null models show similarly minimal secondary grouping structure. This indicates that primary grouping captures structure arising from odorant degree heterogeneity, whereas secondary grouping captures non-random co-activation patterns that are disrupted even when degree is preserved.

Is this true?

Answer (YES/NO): YES